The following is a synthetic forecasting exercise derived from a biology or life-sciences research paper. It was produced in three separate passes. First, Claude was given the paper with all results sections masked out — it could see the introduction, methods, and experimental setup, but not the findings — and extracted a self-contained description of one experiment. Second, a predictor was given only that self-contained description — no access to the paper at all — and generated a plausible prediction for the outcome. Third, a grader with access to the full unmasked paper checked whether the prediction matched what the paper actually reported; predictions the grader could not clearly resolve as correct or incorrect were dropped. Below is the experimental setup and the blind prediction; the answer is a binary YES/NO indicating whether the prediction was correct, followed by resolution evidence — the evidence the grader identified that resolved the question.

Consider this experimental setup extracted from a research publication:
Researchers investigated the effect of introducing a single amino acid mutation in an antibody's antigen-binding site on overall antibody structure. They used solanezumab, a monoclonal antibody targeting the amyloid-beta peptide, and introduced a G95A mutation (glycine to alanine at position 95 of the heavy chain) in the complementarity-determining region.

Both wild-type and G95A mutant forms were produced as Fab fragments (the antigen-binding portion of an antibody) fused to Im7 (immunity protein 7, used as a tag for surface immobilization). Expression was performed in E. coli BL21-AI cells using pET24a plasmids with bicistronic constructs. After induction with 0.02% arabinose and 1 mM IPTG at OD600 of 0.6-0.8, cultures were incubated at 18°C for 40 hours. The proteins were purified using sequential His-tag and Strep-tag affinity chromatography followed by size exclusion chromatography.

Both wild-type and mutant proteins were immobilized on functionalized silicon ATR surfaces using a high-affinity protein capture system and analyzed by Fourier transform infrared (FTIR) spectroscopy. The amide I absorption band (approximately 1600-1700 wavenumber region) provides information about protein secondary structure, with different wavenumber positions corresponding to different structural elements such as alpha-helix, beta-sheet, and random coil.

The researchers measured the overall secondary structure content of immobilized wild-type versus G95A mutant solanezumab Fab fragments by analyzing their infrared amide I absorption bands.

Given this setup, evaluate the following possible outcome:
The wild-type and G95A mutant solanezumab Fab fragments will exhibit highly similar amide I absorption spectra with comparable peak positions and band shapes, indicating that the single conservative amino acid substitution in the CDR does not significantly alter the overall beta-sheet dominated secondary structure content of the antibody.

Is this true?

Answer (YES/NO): YES